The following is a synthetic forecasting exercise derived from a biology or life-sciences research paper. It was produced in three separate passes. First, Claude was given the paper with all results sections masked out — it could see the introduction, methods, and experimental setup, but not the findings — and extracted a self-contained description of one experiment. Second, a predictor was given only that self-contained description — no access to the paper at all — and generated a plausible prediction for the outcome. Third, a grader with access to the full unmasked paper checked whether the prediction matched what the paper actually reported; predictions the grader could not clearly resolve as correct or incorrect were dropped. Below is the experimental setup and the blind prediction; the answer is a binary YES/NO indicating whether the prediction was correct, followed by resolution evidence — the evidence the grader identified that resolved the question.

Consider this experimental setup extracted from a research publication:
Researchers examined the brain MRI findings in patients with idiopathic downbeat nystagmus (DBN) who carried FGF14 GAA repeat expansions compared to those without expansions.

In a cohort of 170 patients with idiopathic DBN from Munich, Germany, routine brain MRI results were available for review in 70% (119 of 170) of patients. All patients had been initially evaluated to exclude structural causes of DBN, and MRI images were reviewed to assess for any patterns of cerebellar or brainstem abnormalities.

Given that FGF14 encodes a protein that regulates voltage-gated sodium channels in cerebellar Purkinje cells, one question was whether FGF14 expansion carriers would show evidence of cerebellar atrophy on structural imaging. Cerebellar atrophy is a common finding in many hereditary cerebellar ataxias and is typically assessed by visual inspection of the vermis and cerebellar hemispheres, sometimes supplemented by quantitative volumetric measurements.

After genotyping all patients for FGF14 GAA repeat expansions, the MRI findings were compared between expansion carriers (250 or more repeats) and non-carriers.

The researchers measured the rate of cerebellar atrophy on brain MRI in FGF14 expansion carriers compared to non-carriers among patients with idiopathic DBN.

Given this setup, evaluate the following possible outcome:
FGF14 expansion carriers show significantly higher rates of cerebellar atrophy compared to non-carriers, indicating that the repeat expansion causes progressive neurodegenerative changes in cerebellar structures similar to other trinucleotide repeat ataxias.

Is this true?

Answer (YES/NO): NO